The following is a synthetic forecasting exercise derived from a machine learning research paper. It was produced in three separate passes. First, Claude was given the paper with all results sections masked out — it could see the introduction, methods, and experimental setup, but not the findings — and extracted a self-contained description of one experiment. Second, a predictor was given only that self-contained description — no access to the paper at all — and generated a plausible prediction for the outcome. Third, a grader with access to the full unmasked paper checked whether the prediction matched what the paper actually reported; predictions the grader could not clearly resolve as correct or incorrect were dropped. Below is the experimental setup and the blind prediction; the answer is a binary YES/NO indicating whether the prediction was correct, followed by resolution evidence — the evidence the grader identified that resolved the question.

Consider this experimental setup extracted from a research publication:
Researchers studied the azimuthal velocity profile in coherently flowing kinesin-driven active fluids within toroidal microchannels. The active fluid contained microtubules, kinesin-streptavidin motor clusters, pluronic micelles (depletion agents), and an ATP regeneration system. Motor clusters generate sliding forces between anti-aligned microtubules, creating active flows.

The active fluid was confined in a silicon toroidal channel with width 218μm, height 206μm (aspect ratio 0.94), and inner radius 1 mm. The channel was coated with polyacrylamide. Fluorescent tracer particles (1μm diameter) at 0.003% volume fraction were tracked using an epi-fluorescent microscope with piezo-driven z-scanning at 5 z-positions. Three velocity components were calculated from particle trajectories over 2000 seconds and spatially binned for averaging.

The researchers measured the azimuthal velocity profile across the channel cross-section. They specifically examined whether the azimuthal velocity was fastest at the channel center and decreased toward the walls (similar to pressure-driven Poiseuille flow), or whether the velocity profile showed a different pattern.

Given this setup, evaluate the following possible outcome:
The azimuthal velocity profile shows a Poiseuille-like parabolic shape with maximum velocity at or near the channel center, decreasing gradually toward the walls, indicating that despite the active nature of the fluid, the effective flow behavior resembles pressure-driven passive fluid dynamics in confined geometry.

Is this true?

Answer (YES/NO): YES